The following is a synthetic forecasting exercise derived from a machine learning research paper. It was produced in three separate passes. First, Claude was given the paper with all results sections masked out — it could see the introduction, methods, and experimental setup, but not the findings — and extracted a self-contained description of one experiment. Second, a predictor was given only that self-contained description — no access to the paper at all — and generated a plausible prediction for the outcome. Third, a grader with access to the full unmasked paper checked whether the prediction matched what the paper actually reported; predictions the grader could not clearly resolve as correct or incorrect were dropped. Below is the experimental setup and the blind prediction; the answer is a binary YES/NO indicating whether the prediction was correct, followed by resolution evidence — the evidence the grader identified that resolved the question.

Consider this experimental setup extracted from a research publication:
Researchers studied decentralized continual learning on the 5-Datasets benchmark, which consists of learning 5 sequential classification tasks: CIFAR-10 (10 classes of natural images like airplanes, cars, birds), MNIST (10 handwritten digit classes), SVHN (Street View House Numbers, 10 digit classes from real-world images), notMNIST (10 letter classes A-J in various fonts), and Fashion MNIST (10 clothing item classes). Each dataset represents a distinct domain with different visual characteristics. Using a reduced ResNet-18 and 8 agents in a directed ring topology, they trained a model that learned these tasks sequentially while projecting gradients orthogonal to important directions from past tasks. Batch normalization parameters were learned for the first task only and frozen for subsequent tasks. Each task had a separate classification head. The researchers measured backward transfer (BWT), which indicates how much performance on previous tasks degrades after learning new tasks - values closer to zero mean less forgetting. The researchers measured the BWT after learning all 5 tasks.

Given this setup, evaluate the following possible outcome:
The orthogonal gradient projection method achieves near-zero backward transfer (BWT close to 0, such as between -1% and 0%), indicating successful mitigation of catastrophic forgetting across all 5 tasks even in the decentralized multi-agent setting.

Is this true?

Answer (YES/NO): NO